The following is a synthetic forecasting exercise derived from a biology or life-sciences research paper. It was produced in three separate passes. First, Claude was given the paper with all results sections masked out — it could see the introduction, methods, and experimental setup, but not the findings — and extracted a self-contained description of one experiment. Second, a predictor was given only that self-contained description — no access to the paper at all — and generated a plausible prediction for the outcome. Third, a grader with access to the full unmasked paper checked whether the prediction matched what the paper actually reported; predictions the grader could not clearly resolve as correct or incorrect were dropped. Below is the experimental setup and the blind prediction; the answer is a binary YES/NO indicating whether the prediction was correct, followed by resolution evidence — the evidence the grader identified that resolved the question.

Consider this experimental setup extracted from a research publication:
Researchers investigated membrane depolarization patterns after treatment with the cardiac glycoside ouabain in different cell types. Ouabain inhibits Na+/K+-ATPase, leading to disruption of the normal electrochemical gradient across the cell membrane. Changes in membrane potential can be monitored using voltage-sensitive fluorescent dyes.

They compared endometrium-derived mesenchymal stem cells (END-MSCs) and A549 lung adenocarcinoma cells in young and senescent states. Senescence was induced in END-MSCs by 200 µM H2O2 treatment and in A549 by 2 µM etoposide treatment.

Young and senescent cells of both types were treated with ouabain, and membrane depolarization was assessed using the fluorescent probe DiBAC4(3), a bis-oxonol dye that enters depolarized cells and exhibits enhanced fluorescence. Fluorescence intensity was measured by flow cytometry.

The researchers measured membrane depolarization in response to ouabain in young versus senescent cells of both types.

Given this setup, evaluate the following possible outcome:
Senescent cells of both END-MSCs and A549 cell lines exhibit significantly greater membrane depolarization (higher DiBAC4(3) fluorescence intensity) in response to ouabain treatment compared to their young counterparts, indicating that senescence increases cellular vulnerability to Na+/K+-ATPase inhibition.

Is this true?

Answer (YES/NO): NO